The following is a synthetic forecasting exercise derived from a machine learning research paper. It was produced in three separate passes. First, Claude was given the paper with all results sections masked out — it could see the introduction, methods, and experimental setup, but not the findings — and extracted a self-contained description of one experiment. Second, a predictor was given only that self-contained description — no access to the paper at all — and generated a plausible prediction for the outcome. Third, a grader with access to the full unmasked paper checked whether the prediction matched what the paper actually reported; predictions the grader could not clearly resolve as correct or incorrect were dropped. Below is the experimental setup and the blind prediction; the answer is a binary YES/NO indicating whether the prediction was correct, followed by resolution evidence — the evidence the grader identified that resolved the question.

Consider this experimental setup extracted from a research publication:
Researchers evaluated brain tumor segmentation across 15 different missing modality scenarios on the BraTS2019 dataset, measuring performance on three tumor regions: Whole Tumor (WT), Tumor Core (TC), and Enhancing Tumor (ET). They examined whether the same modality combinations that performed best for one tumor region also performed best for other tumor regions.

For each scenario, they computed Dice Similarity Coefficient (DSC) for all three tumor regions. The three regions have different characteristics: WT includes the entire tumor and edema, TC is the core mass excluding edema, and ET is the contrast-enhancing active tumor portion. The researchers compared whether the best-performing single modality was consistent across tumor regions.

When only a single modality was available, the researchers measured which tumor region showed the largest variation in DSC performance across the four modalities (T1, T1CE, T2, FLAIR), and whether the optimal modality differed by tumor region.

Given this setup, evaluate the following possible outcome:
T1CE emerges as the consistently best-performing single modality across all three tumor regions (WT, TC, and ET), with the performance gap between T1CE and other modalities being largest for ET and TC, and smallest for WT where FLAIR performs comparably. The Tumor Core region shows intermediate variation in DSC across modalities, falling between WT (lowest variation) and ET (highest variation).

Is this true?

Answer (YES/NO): NO